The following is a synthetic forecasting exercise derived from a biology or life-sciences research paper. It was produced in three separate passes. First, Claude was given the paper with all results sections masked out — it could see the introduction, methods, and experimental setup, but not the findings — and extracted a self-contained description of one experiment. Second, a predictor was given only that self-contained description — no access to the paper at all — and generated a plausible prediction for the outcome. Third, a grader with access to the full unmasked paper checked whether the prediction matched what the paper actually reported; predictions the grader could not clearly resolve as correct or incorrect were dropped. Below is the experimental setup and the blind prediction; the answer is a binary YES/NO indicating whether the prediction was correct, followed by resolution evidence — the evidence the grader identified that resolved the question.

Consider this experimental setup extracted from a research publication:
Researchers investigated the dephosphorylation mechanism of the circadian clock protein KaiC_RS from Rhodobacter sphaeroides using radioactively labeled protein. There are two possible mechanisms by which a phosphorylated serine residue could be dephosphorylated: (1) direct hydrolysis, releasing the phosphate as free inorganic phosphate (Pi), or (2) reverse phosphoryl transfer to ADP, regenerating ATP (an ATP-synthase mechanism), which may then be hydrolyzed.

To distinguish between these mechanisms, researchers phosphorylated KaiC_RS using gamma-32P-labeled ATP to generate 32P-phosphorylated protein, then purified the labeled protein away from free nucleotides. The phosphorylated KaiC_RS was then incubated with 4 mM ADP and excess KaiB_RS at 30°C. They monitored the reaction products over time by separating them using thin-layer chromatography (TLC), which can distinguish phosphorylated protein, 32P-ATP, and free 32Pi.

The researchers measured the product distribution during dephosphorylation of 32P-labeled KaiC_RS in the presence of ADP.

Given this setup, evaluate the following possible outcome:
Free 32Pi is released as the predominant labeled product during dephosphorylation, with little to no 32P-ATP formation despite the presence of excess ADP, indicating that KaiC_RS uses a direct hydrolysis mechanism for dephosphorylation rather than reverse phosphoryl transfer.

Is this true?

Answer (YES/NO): NO